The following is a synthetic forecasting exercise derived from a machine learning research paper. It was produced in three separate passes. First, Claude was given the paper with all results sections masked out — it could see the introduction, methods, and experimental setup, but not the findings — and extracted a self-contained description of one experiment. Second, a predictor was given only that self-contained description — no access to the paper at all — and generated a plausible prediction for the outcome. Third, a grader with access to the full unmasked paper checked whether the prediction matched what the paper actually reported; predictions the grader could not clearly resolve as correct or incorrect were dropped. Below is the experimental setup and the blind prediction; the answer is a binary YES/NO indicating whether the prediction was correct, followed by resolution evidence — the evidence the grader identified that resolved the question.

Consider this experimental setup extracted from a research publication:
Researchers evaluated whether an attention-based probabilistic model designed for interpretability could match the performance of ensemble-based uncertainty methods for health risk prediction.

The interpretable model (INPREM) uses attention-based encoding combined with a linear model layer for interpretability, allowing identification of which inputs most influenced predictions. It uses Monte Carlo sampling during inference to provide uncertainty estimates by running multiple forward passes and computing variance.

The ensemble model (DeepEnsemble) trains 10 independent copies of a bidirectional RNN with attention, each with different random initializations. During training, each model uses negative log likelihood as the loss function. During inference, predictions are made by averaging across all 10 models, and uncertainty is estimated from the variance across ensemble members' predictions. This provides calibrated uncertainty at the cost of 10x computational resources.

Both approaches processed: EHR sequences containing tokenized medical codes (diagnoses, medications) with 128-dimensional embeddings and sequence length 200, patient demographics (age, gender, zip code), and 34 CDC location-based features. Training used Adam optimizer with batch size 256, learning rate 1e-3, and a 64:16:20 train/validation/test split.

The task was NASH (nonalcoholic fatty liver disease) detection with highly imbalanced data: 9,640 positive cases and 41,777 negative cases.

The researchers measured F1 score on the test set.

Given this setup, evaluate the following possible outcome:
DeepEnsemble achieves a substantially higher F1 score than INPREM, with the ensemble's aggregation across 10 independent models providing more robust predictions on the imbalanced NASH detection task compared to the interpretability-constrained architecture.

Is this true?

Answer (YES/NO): NO